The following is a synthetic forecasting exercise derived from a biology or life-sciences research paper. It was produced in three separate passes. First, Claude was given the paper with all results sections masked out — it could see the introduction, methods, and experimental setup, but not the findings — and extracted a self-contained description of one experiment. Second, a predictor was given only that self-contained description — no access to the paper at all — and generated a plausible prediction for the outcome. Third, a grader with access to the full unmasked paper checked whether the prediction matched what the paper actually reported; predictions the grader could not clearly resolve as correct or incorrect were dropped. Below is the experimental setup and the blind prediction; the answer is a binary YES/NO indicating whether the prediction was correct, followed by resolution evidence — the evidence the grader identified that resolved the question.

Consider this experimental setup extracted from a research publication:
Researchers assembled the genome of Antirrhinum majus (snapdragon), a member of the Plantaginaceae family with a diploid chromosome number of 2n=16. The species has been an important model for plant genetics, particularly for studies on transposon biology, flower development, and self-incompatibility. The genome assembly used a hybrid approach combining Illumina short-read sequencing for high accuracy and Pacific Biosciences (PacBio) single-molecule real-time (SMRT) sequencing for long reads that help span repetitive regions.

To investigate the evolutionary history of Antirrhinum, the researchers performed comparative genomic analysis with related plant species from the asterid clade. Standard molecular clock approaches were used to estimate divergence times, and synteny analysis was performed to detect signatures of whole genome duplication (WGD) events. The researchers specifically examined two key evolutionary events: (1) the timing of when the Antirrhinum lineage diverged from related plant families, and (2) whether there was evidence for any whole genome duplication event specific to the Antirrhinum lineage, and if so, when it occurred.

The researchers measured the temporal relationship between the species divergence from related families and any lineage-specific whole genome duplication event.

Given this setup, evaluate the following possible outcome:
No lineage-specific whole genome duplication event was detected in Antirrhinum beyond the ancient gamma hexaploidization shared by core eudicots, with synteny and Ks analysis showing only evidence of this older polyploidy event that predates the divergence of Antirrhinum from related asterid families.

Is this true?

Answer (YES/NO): NO